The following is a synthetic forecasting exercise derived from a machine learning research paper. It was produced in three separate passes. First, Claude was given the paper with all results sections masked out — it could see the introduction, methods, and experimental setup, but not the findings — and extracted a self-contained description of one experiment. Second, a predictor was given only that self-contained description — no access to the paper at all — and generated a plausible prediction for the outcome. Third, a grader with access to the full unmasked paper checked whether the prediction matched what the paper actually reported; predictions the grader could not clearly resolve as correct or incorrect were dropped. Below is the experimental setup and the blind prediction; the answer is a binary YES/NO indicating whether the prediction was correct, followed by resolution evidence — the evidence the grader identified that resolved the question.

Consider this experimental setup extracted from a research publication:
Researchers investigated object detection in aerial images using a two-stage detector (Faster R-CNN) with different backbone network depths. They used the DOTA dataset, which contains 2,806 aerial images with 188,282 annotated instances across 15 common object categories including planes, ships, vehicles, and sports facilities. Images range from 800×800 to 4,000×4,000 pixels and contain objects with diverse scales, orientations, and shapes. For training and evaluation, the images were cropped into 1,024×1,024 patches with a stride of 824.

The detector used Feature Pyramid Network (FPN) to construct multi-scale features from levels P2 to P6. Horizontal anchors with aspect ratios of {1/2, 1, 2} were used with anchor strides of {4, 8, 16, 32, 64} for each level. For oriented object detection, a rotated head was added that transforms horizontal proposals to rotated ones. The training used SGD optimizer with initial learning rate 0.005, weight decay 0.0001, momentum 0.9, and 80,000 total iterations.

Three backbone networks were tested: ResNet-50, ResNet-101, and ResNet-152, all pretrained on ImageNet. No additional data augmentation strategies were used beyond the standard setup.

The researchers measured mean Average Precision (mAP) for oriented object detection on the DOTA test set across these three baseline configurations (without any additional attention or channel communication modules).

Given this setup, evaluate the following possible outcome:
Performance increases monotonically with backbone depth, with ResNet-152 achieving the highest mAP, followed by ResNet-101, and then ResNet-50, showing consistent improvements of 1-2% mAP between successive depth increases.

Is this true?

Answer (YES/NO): NO